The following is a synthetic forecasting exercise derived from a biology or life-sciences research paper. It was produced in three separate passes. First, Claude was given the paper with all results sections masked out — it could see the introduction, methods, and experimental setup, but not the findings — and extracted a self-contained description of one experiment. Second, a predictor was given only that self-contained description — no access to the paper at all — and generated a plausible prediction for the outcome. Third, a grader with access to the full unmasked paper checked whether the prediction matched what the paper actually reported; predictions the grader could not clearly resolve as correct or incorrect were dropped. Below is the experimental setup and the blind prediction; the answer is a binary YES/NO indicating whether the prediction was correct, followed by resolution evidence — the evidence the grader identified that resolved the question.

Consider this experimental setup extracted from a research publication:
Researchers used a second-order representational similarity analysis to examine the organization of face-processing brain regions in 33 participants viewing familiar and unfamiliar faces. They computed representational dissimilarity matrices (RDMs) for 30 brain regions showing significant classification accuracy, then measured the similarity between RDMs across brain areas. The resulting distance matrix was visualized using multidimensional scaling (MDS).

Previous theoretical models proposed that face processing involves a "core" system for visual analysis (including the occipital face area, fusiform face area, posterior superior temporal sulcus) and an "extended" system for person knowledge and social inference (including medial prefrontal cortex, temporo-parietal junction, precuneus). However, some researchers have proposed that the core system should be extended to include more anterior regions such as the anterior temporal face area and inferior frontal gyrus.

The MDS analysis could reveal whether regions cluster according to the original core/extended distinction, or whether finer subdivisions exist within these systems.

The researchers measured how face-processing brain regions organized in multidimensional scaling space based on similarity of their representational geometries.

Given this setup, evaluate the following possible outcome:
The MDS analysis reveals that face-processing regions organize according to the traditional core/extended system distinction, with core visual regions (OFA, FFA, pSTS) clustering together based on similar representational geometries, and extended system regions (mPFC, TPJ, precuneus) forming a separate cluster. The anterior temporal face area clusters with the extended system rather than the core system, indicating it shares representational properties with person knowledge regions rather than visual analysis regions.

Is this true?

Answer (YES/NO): NO